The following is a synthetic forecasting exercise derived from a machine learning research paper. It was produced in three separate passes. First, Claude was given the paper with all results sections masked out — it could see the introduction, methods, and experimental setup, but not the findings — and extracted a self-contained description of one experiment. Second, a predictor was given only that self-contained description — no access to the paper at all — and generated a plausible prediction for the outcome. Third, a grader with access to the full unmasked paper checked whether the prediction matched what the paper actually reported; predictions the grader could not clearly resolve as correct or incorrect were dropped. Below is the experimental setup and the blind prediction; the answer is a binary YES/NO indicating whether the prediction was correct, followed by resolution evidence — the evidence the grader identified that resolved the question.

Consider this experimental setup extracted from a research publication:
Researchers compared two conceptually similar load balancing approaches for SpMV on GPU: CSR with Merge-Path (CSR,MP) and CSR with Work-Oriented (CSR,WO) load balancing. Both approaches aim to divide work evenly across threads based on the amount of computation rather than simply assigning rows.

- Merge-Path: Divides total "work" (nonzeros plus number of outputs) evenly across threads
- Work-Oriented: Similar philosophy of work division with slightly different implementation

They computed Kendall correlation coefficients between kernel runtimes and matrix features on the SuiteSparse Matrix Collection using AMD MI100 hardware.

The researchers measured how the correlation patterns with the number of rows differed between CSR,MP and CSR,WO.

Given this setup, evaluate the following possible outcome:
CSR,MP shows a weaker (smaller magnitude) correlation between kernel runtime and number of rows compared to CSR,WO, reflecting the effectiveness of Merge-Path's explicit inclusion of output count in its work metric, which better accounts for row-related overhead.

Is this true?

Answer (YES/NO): NO